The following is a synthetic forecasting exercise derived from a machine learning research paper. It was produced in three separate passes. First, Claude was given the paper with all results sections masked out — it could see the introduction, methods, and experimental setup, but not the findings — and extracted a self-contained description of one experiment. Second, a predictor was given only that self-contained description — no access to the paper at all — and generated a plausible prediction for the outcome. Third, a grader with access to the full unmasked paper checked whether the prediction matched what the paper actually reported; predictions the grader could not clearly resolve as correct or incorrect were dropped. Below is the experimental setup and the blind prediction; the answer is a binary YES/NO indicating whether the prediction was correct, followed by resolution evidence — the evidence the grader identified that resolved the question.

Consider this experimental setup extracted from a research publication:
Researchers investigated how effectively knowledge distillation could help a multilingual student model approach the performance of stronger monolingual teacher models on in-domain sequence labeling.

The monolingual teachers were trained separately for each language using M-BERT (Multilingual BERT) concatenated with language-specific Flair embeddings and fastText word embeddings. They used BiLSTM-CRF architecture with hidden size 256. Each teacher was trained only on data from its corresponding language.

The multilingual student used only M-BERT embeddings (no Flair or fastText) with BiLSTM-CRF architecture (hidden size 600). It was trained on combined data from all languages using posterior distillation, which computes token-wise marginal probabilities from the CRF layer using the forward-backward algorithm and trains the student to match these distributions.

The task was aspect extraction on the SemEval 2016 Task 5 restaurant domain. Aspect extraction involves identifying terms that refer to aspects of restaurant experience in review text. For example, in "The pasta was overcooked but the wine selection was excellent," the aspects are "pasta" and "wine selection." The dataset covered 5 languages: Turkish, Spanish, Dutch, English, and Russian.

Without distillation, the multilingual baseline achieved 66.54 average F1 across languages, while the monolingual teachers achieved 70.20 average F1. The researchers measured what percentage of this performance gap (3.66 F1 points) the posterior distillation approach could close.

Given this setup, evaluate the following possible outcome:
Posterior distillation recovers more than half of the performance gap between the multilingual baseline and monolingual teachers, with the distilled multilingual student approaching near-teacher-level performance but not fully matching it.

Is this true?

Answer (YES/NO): NO